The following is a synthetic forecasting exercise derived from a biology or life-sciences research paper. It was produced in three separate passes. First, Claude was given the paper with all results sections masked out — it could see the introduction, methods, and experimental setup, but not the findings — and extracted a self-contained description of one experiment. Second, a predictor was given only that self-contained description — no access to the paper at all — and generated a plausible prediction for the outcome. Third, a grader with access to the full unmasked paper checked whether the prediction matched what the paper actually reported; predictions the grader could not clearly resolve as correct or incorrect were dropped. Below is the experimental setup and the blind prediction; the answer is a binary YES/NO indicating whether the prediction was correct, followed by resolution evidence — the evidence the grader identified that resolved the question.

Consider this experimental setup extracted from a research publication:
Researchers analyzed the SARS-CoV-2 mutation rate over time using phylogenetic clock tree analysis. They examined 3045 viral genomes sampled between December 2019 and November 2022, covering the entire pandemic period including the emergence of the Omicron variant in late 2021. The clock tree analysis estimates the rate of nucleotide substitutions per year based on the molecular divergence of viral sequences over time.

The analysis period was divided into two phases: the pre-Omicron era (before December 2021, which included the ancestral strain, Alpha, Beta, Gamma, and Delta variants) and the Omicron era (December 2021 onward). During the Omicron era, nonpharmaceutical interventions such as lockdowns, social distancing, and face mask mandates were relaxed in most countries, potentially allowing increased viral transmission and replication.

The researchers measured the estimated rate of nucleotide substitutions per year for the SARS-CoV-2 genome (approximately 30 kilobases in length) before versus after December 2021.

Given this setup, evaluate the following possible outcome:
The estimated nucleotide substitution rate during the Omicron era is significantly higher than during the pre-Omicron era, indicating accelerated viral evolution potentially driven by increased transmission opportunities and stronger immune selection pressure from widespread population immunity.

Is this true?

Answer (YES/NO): YES